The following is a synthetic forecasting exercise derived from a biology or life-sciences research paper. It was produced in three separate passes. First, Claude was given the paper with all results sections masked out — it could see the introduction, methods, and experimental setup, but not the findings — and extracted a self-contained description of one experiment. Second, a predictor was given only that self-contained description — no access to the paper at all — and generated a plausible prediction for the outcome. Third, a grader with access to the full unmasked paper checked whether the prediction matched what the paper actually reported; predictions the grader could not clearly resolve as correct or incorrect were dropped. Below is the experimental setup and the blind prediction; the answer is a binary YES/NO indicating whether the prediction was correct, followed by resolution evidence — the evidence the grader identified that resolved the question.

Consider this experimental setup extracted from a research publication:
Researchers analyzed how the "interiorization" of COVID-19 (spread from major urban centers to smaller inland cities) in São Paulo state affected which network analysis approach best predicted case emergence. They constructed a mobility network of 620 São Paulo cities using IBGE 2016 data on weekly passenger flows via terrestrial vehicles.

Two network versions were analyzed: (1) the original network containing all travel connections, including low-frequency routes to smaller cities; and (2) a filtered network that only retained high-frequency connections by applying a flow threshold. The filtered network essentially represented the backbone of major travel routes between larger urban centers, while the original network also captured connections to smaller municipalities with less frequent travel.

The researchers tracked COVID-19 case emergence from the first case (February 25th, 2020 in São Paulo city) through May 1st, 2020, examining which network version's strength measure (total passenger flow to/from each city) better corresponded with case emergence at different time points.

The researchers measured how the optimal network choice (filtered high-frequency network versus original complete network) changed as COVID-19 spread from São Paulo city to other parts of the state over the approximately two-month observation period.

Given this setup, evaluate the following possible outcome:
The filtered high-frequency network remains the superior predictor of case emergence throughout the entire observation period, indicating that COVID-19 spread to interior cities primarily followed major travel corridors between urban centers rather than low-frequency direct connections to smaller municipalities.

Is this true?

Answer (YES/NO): NO